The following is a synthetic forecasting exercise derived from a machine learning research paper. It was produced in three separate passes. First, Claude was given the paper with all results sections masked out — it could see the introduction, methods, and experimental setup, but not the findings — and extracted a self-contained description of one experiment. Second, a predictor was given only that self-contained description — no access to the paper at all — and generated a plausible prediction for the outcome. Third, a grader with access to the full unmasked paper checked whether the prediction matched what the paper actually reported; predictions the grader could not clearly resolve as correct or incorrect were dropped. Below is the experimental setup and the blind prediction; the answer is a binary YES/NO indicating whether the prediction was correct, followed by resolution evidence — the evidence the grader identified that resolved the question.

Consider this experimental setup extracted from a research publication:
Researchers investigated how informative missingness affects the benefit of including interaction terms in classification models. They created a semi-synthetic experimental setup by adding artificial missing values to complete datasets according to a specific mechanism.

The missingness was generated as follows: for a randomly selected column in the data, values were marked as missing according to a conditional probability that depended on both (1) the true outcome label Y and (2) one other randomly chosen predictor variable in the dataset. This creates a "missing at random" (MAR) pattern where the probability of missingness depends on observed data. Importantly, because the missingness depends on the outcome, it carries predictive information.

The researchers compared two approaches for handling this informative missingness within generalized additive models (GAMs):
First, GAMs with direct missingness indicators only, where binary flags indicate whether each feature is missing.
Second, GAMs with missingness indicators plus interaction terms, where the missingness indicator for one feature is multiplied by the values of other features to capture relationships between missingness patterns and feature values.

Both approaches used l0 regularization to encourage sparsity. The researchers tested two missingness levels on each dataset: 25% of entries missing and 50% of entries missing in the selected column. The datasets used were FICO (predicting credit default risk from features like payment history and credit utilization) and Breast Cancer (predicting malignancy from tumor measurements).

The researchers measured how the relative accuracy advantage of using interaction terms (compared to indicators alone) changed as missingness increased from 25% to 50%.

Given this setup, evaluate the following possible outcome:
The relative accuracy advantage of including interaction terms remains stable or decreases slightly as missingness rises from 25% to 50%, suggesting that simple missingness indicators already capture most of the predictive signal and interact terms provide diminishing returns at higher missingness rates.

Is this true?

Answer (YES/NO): NO